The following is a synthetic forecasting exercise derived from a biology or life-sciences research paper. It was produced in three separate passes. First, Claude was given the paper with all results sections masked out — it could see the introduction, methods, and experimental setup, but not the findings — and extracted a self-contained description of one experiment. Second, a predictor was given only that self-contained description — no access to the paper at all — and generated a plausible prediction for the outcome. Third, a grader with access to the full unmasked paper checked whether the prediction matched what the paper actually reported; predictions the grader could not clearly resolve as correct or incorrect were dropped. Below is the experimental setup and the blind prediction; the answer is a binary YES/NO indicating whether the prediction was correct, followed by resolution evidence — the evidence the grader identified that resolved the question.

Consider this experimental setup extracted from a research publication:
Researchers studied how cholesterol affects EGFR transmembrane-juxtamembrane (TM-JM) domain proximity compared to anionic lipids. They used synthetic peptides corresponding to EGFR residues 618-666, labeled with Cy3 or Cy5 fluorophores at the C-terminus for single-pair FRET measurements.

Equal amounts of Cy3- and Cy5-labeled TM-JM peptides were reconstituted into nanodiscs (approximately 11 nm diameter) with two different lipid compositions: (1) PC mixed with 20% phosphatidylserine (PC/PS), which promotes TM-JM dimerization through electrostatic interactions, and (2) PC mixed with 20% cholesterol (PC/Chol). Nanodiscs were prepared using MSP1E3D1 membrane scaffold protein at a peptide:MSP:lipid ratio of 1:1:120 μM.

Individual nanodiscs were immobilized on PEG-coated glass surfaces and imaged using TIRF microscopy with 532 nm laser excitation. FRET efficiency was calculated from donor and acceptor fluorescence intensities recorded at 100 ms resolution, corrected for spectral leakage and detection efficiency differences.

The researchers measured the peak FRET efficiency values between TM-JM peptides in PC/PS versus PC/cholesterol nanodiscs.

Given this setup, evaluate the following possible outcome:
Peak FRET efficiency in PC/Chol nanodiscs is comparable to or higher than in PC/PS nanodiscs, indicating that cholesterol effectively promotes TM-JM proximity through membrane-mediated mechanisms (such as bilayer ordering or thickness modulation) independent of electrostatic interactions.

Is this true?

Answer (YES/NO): YES